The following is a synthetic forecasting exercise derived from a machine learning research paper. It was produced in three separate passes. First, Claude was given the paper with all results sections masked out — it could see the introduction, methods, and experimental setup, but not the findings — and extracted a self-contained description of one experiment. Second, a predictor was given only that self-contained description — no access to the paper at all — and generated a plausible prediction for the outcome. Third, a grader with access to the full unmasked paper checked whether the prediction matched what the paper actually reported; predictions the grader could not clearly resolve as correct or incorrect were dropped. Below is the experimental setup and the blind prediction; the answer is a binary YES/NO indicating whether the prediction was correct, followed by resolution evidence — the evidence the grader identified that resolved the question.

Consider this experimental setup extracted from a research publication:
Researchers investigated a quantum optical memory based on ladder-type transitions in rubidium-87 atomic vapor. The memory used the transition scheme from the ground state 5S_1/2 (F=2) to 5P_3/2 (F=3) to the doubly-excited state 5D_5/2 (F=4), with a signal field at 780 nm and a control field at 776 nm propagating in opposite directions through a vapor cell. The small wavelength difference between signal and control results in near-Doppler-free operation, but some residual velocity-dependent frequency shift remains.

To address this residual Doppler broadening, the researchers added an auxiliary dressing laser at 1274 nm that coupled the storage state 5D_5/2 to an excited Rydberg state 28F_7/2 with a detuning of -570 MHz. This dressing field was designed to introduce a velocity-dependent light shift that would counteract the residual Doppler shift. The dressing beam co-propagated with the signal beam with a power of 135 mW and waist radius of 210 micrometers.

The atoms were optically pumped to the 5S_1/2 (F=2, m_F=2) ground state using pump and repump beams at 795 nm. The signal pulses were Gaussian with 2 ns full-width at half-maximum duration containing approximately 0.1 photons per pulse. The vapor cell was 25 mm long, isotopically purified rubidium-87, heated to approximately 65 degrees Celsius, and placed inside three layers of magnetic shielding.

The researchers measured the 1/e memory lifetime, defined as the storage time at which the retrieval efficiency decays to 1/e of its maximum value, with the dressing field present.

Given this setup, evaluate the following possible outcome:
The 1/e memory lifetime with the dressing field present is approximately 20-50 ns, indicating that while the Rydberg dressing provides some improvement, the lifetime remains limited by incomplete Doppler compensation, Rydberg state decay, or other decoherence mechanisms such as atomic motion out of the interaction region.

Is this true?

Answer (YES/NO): NO